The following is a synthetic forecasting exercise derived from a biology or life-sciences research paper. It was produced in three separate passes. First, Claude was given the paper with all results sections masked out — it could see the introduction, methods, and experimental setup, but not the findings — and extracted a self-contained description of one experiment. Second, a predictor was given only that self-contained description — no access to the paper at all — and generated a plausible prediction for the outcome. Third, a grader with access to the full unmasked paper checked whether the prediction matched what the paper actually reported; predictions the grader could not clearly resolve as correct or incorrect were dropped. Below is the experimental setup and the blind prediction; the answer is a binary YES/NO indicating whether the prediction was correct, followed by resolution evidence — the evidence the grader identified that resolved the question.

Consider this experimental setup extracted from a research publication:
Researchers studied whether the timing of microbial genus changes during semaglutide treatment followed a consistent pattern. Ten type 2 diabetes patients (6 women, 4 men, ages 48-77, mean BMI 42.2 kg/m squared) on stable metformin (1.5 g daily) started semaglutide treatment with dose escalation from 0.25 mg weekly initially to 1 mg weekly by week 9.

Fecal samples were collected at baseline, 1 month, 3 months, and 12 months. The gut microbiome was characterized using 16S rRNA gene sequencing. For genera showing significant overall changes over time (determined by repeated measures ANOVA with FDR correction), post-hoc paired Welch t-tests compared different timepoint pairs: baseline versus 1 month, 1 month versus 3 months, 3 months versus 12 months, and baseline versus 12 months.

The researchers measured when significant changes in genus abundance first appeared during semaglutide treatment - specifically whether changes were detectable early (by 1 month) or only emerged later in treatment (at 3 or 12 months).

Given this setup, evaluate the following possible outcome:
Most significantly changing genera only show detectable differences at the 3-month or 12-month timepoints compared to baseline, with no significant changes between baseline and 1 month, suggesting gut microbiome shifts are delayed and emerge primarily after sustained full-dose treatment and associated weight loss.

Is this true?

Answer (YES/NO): NO